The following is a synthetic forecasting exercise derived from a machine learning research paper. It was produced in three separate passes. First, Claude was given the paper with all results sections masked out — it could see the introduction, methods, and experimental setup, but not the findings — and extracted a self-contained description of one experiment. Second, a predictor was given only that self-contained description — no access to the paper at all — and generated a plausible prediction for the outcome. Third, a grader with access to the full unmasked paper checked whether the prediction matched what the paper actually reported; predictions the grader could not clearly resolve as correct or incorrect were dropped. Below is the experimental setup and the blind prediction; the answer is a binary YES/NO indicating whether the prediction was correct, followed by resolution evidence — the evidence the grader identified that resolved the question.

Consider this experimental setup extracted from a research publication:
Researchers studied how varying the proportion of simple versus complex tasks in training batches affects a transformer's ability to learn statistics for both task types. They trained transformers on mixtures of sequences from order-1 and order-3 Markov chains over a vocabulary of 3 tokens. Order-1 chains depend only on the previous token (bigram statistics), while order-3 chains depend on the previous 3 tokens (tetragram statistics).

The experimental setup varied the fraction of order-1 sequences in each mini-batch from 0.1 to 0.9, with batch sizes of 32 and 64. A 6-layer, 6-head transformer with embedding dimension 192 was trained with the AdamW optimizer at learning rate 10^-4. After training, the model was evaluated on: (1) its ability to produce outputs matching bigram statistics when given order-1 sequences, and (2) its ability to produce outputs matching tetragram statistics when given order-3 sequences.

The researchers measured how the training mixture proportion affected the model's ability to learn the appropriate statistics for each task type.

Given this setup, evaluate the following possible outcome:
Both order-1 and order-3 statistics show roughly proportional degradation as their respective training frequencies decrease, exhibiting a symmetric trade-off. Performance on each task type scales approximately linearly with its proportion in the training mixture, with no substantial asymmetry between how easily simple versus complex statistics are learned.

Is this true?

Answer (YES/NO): NO